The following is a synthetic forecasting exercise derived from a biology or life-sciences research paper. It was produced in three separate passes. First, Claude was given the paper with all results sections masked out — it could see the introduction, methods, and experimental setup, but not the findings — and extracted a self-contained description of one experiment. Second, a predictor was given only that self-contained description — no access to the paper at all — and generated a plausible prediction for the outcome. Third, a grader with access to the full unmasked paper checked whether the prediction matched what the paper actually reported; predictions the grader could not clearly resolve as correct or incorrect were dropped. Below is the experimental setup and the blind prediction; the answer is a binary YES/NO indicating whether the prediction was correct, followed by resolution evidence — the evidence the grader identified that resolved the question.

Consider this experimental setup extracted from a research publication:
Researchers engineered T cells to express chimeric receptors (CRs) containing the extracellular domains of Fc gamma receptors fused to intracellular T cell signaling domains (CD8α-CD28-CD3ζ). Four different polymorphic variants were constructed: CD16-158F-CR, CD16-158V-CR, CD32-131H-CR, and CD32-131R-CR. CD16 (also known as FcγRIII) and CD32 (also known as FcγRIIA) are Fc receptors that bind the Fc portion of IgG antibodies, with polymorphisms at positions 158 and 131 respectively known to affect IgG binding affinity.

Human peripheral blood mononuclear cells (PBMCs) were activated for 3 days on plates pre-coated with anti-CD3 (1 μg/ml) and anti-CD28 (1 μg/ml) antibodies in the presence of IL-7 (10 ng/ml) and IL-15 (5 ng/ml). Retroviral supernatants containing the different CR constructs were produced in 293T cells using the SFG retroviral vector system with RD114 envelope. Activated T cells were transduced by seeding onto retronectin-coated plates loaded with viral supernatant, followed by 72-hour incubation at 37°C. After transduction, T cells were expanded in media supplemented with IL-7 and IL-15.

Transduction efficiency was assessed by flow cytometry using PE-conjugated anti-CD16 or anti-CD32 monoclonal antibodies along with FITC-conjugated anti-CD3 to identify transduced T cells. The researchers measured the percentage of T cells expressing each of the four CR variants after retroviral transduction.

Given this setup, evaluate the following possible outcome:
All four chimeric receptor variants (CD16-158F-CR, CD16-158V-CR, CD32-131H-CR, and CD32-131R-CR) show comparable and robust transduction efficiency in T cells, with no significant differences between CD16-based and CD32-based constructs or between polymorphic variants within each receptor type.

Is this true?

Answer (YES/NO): NO